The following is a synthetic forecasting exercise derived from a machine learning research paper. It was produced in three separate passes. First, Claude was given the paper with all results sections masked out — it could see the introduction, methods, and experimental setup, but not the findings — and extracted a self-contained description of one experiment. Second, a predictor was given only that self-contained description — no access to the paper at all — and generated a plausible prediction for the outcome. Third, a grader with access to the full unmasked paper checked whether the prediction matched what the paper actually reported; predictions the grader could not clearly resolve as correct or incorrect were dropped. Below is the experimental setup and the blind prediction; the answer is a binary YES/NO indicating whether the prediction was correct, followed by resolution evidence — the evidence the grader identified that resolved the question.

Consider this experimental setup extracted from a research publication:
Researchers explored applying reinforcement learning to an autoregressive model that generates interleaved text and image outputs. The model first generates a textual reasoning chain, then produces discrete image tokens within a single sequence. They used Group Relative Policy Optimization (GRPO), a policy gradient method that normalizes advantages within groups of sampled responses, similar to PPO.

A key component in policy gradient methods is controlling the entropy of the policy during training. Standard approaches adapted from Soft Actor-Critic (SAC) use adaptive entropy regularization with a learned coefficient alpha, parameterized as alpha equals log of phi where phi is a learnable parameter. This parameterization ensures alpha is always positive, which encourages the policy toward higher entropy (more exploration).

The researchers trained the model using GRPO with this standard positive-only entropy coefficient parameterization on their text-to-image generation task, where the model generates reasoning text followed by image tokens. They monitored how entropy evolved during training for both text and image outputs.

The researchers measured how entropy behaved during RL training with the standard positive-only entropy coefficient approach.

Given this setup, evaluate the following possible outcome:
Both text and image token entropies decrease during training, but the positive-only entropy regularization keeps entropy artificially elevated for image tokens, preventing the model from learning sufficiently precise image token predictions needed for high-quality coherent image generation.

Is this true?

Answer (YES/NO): NO